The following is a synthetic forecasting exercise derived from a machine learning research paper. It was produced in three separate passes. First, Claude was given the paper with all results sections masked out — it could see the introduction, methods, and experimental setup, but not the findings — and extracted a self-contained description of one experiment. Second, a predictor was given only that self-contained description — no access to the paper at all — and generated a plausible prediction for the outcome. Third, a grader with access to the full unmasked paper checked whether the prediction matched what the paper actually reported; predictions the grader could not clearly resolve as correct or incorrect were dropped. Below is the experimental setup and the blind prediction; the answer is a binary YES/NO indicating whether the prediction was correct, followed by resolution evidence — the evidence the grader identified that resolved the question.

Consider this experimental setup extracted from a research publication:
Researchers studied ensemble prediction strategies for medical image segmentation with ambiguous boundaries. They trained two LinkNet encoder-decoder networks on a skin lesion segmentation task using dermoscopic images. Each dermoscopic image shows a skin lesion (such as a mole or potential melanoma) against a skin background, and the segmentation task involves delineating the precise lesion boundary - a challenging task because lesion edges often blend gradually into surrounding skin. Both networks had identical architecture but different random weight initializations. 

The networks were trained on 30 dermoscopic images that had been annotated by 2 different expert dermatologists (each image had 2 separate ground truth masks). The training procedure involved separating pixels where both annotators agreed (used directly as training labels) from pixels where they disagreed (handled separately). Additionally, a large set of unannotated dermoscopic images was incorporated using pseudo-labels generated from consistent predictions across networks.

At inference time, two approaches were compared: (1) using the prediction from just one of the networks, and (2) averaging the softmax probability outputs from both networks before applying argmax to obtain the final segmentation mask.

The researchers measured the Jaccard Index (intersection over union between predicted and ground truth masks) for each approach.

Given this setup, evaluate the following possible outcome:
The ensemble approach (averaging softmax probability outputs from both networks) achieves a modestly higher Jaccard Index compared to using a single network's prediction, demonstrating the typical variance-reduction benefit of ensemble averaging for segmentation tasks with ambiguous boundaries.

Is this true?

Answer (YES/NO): YES